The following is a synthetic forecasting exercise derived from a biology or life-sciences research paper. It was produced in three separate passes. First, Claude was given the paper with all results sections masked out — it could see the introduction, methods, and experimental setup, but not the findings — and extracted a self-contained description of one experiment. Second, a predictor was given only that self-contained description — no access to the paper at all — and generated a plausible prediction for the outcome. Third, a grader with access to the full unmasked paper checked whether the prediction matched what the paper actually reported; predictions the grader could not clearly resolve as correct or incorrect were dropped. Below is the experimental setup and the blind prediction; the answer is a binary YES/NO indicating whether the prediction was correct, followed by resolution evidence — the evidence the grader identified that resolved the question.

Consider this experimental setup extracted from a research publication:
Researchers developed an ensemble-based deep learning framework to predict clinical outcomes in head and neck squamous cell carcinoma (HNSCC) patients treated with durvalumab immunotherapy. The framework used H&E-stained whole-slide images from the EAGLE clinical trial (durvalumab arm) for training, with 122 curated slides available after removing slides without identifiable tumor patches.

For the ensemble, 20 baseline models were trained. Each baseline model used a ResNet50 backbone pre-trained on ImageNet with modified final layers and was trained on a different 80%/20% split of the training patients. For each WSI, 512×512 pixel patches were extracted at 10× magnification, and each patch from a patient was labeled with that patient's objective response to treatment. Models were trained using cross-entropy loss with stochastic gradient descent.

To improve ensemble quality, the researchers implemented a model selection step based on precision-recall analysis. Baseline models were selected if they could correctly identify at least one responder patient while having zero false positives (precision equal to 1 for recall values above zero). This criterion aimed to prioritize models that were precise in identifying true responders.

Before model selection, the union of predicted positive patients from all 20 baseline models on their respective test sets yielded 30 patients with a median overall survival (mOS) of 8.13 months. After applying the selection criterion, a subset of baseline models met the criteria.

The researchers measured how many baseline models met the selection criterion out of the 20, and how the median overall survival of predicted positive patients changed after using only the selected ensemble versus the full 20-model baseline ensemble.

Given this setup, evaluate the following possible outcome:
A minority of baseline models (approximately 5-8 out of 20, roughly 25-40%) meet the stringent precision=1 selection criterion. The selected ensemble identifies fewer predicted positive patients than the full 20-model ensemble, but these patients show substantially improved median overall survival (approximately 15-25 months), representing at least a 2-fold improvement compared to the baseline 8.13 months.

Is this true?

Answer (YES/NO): NO